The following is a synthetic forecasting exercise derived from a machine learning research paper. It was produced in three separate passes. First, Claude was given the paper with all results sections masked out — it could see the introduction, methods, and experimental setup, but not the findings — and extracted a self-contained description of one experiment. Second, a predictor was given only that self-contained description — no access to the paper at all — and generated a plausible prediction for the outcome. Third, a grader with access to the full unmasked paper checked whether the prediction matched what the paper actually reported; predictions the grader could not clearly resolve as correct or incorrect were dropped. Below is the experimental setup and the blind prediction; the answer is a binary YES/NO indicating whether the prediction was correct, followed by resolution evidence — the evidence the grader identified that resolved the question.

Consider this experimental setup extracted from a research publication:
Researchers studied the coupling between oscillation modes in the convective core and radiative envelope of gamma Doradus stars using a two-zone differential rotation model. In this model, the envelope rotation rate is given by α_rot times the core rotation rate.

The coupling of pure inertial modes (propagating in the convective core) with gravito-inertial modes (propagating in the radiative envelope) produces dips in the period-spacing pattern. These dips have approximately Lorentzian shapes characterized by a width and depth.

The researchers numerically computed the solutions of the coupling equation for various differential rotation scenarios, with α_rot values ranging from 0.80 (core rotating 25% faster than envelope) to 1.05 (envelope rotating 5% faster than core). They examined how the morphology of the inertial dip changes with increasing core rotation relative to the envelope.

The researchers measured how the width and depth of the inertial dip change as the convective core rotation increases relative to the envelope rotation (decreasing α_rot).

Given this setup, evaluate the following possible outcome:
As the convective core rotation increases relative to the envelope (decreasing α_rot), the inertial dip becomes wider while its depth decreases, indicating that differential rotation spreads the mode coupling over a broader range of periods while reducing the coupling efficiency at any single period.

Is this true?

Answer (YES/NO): NO